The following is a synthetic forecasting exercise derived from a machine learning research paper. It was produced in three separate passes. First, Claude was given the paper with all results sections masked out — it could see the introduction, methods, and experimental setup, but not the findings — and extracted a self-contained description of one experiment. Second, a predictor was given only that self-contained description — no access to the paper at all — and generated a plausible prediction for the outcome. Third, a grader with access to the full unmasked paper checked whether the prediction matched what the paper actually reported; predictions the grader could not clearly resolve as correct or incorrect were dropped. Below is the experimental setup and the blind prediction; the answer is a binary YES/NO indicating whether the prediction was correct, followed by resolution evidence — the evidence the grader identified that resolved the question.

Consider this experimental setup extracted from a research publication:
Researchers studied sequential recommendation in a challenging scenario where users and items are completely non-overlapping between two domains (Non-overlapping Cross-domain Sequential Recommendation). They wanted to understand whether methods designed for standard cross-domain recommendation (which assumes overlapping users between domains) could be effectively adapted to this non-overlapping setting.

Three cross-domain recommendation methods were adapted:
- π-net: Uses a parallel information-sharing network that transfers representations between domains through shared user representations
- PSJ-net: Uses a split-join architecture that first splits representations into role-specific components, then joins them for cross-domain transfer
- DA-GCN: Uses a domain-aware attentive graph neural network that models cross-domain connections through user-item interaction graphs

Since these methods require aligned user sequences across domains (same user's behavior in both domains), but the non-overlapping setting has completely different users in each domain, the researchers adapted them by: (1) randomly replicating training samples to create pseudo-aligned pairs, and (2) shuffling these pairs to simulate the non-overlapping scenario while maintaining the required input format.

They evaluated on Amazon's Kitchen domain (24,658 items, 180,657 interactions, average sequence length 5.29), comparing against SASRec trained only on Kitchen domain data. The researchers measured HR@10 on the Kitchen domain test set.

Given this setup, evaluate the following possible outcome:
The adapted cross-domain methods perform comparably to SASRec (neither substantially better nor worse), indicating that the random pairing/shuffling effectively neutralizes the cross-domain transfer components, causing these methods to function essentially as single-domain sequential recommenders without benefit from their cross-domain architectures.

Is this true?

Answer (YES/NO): NO